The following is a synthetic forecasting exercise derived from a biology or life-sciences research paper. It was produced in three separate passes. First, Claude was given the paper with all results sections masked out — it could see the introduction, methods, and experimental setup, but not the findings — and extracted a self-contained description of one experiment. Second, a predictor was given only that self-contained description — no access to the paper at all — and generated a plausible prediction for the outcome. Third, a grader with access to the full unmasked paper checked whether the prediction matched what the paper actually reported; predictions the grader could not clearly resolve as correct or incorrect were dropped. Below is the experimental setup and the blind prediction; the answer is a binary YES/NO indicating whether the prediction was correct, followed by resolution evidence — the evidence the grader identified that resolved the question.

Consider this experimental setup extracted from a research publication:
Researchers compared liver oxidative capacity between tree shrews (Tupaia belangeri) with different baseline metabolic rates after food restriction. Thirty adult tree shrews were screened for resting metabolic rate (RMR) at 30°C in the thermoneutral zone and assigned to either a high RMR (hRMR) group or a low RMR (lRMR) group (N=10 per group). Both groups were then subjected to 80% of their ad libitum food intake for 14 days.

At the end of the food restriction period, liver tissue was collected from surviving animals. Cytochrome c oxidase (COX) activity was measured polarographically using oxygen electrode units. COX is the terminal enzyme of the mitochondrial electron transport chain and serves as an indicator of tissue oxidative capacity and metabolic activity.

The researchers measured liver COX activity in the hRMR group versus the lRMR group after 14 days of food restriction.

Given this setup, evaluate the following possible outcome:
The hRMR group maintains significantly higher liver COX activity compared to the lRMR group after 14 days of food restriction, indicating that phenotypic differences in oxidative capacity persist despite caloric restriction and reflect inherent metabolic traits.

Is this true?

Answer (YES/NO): NO